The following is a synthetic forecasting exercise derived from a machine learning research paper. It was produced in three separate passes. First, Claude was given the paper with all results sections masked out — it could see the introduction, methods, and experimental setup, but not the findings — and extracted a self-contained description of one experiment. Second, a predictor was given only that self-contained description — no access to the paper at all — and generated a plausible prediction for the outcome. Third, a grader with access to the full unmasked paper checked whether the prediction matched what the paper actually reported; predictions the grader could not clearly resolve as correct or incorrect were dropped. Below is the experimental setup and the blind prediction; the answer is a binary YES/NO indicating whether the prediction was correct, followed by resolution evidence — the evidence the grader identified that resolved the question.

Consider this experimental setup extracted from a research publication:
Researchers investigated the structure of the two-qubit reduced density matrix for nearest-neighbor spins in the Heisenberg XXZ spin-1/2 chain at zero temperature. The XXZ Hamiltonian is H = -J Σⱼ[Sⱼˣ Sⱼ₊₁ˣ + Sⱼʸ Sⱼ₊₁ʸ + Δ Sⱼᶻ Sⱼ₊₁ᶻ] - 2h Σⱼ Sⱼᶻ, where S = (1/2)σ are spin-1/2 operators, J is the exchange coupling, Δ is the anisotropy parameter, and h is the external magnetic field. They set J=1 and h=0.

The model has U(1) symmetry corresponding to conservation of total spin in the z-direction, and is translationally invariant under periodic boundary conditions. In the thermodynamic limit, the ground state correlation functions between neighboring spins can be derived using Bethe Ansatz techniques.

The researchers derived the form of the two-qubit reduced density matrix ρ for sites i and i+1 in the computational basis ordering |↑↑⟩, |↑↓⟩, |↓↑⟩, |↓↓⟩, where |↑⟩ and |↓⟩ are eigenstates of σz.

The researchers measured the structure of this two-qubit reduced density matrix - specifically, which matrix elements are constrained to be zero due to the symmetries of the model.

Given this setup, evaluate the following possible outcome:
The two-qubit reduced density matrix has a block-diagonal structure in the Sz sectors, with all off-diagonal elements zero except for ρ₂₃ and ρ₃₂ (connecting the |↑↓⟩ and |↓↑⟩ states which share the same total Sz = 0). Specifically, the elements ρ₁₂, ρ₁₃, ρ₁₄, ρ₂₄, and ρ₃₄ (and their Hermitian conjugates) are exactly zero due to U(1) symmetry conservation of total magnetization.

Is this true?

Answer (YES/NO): YES